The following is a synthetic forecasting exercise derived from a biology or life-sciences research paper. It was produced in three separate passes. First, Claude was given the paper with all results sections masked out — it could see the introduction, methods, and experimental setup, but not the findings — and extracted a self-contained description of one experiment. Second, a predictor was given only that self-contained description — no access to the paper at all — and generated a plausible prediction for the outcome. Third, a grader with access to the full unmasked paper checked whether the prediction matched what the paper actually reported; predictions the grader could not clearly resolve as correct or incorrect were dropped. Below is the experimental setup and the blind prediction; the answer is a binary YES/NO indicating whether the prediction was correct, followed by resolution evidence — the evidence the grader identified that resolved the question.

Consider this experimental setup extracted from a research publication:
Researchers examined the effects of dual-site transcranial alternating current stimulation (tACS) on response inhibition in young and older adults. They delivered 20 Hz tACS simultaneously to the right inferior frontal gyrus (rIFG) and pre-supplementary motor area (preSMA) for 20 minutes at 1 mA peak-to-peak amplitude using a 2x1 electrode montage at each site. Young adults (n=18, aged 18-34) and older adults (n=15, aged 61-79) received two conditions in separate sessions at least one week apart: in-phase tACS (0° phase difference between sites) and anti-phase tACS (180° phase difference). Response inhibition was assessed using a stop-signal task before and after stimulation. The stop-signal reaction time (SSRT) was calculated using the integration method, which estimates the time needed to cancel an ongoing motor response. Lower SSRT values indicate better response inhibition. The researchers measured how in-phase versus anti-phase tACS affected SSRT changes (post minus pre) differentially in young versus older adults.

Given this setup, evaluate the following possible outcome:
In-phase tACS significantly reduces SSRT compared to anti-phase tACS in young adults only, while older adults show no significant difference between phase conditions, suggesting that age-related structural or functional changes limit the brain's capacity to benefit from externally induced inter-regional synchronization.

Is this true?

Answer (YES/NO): NO